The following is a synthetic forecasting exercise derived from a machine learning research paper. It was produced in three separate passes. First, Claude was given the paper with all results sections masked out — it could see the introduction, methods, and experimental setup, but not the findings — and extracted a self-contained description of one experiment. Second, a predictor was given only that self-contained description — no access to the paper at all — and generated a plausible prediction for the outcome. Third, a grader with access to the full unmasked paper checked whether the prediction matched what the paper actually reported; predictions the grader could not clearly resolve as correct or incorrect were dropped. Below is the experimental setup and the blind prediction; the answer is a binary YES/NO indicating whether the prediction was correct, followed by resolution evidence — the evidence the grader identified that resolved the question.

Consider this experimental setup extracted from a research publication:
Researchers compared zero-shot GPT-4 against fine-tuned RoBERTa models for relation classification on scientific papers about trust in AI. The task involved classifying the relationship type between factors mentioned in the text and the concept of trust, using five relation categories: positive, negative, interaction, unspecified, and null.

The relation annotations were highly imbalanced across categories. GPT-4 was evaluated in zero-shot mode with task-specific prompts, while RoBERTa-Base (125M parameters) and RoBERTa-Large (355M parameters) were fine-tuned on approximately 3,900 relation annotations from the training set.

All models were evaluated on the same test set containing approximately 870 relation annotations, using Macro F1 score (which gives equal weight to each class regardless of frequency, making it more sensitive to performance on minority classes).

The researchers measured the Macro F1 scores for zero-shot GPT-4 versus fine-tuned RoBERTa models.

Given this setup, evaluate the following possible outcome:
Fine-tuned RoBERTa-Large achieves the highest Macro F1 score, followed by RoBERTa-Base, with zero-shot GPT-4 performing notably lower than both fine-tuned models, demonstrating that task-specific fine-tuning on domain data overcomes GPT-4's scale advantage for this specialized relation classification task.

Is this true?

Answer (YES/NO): YES